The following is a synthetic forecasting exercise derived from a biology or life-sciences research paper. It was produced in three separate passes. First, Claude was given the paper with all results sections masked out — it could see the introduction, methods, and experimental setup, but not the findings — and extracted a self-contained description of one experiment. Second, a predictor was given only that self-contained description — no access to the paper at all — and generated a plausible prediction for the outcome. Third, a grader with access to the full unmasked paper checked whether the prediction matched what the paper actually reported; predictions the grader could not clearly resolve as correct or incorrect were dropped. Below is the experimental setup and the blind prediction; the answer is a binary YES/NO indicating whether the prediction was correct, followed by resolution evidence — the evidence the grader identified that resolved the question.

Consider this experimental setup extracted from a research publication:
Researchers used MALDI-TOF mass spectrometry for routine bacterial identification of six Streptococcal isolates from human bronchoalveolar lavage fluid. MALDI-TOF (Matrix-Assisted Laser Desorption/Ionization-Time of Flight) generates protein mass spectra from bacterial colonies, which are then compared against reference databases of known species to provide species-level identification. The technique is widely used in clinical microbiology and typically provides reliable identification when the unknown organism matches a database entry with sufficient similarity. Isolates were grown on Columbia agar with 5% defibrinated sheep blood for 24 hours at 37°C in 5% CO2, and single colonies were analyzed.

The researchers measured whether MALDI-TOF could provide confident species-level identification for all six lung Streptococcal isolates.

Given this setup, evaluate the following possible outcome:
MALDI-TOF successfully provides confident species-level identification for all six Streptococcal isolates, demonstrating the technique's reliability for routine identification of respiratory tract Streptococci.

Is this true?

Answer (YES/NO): NO